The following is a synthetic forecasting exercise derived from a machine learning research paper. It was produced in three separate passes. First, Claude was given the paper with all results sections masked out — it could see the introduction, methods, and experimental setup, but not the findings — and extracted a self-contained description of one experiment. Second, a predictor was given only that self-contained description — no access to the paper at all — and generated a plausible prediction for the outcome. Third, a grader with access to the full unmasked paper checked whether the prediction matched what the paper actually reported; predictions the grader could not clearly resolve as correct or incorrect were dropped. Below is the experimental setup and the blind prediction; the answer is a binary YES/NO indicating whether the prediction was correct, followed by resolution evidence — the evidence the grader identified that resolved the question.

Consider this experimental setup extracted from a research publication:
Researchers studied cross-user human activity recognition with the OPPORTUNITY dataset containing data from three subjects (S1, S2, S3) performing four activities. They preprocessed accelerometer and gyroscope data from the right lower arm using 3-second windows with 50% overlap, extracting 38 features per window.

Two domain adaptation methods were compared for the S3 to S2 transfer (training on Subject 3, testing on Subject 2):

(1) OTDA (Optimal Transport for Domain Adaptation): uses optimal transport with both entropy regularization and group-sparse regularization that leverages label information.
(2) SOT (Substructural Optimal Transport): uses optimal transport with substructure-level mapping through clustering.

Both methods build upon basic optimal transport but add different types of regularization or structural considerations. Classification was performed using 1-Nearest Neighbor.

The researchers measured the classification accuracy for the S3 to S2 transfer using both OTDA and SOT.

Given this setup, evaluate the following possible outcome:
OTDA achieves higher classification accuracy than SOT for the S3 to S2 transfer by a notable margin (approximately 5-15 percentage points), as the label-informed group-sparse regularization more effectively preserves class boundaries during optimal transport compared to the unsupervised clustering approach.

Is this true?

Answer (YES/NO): YES